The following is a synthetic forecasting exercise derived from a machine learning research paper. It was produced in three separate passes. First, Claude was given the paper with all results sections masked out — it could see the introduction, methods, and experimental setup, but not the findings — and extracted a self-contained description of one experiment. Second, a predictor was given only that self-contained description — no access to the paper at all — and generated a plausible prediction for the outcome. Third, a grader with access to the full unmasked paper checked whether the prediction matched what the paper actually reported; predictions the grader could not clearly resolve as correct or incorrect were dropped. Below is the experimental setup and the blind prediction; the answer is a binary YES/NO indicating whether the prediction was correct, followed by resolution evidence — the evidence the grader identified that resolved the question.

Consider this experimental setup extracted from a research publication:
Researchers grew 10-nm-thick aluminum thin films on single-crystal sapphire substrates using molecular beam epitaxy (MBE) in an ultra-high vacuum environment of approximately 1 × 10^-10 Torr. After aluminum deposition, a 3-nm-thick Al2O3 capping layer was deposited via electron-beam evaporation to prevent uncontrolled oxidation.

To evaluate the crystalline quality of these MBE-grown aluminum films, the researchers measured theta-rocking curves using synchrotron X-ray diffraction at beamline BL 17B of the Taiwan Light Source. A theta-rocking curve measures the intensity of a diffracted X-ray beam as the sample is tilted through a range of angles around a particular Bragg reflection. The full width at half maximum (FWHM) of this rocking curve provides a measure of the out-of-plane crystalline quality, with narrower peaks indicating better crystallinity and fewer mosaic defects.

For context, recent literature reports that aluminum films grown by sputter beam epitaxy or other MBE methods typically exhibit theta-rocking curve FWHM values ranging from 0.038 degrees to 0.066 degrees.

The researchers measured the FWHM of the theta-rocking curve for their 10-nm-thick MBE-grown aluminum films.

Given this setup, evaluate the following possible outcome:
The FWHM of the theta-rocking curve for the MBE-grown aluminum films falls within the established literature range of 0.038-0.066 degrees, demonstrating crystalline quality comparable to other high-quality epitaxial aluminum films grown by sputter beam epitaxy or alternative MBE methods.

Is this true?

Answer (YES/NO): NO